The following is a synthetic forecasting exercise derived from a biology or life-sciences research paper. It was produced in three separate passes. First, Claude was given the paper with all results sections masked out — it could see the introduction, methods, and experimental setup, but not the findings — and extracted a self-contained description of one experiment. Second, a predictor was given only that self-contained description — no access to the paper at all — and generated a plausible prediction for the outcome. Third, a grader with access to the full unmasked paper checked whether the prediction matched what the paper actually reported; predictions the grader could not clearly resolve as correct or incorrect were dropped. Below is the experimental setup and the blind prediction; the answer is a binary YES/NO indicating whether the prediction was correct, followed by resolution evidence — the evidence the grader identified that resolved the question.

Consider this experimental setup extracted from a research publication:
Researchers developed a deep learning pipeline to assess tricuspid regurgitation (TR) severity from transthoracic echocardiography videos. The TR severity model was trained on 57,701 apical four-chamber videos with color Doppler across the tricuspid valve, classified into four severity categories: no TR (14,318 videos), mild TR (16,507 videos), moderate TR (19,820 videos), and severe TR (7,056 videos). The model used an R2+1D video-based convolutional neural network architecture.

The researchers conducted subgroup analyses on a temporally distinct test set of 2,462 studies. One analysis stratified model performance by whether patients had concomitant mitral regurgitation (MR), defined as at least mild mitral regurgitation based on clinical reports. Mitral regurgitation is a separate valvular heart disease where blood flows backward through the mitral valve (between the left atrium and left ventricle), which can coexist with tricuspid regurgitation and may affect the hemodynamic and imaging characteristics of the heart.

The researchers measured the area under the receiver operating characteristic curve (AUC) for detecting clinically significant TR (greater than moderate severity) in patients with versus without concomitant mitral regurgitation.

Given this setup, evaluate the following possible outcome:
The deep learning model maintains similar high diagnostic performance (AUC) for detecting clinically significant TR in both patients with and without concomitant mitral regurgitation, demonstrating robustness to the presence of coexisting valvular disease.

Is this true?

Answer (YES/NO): YES